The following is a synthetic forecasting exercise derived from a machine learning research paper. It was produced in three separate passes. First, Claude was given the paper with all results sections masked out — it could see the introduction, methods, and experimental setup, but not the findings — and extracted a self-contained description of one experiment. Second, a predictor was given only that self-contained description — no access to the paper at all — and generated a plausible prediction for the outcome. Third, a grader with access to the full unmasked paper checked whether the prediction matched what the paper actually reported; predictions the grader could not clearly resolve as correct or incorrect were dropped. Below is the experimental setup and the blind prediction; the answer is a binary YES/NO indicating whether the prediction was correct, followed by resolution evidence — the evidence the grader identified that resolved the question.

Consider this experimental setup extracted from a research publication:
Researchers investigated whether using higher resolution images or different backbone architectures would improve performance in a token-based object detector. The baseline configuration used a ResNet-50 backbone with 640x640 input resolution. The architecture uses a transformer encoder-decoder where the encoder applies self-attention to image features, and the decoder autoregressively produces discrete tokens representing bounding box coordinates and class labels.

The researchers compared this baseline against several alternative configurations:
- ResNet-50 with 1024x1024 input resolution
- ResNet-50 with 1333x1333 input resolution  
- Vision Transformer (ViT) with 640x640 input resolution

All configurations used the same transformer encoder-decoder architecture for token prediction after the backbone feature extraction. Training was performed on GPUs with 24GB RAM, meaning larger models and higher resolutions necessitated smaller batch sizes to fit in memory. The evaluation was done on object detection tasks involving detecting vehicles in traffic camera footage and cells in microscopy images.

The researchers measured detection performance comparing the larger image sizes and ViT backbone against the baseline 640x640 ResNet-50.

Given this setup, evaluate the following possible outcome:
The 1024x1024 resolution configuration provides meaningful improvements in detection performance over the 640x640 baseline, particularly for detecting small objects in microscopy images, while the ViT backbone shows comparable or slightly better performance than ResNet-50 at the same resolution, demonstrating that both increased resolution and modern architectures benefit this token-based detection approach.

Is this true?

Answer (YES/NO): NO